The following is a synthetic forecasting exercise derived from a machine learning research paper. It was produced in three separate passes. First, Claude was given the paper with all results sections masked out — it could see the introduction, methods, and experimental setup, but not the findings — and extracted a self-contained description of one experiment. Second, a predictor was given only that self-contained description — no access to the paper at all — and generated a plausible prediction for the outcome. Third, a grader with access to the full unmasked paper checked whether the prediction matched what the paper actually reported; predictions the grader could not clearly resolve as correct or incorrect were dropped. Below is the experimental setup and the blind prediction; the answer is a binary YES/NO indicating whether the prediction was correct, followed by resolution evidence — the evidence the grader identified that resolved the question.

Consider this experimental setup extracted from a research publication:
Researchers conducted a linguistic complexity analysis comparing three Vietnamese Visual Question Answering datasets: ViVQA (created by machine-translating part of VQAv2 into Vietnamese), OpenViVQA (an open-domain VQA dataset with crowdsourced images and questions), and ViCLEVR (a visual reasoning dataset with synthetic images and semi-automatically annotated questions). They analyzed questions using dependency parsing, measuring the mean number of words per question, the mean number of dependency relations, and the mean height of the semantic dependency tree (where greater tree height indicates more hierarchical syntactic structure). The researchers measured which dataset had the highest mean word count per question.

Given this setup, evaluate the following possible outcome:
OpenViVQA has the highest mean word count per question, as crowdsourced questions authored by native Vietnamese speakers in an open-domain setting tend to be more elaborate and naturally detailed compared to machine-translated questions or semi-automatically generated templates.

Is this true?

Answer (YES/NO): NO